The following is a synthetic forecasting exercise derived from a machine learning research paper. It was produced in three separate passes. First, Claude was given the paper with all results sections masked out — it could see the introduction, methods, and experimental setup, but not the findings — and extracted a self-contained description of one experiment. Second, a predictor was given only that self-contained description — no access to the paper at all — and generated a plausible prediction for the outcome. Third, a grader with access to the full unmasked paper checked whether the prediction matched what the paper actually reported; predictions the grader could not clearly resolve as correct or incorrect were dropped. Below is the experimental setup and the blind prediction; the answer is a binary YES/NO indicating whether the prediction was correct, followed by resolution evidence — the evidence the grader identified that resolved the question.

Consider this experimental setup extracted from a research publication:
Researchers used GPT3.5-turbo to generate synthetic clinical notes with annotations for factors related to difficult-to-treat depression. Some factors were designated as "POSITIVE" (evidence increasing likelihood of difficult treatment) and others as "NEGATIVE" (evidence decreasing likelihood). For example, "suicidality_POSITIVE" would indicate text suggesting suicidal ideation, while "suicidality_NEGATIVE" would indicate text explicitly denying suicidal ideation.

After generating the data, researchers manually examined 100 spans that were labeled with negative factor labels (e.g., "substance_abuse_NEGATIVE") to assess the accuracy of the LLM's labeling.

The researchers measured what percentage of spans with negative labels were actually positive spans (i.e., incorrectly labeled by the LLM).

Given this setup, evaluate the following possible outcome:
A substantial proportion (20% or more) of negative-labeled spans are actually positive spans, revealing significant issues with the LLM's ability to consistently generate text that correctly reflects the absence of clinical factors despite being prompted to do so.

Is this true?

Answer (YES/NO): YES